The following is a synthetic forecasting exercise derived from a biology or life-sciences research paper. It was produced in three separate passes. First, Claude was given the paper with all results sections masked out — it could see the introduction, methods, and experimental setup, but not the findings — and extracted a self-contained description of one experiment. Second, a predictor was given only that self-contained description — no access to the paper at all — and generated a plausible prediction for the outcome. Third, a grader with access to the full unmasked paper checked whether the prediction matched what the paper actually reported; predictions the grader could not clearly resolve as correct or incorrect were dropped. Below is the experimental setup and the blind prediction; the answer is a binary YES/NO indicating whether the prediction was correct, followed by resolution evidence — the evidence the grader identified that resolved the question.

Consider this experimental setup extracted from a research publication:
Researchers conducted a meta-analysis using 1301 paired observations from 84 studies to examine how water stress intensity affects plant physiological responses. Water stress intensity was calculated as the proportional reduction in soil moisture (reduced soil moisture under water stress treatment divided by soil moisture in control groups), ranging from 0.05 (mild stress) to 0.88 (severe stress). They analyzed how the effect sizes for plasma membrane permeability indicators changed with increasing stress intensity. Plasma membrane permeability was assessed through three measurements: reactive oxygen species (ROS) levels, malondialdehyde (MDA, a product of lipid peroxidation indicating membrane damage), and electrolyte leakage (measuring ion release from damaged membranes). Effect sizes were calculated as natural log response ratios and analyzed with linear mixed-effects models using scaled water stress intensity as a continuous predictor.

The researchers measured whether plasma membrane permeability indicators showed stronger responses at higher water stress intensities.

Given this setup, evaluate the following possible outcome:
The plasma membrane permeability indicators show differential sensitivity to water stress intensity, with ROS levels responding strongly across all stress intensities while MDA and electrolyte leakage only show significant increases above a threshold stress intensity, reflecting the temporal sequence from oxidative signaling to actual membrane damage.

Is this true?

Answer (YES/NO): NO